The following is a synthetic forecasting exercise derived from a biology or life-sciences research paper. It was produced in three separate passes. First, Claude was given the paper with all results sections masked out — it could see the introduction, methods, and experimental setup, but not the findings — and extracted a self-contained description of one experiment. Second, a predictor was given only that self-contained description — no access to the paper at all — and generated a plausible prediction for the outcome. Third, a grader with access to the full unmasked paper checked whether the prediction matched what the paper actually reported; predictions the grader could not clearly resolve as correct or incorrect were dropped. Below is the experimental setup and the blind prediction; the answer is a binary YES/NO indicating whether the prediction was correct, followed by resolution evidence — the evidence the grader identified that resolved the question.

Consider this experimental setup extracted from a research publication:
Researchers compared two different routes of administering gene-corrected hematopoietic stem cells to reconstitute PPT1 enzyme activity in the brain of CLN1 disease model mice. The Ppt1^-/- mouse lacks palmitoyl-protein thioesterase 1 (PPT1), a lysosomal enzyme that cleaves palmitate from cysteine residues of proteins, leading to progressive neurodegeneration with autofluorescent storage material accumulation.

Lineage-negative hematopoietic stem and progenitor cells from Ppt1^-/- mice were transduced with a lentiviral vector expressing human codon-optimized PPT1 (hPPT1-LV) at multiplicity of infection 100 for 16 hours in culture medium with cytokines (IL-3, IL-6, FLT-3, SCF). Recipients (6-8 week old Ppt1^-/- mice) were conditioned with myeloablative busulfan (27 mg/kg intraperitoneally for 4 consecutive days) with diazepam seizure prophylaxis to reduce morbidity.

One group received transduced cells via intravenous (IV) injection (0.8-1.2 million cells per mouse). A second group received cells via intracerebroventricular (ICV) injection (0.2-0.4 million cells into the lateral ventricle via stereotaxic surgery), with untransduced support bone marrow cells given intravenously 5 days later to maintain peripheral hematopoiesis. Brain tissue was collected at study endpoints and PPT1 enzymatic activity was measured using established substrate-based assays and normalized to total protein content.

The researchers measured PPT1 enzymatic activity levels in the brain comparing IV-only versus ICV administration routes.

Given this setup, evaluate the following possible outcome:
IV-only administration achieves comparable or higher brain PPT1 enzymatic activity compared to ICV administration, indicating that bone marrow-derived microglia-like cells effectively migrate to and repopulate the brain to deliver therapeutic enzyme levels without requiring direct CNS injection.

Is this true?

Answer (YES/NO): YES